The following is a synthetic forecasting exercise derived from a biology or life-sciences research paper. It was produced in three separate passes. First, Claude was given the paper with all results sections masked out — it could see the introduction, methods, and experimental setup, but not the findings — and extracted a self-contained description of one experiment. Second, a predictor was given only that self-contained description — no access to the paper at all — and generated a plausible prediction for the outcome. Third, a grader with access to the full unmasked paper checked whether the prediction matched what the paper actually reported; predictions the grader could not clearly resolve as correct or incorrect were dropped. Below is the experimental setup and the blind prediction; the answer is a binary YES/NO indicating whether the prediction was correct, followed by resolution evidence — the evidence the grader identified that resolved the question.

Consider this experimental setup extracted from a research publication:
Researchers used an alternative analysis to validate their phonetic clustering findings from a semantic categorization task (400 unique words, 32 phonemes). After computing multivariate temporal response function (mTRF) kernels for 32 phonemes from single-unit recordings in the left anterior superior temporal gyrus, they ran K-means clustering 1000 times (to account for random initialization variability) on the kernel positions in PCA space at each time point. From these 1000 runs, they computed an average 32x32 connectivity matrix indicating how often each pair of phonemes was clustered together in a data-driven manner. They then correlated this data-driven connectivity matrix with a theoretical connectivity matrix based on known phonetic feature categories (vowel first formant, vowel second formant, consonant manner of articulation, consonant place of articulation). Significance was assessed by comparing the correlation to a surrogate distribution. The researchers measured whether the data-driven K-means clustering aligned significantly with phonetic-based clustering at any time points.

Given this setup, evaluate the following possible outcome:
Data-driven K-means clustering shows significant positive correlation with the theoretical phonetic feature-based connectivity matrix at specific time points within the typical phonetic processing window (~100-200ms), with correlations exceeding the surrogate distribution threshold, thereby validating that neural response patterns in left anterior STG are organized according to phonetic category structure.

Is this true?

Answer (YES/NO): NO